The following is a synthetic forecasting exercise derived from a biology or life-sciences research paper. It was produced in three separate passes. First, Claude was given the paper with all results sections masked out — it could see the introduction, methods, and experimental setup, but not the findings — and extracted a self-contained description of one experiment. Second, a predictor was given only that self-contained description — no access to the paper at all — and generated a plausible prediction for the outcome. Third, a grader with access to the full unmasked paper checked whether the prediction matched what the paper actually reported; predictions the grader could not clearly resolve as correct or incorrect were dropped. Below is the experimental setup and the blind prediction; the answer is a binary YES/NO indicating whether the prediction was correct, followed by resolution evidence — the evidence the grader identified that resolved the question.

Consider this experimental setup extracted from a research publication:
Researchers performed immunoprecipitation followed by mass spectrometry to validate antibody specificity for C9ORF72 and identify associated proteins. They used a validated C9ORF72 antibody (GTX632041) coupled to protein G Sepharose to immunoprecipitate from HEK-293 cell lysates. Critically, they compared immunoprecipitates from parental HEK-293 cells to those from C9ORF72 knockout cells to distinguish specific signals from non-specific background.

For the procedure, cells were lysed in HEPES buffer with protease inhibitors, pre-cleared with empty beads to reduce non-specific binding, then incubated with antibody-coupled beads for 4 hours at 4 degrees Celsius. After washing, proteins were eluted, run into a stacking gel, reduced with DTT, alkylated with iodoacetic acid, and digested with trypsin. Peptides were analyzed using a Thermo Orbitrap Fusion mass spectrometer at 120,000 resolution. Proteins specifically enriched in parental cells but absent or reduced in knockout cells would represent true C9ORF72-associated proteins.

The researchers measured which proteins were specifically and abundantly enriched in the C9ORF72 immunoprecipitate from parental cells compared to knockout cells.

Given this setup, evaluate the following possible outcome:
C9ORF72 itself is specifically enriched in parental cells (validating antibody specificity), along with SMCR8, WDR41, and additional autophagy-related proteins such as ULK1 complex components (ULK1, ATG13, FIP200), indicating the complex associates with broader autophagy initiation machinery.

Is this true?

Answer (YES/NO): NO